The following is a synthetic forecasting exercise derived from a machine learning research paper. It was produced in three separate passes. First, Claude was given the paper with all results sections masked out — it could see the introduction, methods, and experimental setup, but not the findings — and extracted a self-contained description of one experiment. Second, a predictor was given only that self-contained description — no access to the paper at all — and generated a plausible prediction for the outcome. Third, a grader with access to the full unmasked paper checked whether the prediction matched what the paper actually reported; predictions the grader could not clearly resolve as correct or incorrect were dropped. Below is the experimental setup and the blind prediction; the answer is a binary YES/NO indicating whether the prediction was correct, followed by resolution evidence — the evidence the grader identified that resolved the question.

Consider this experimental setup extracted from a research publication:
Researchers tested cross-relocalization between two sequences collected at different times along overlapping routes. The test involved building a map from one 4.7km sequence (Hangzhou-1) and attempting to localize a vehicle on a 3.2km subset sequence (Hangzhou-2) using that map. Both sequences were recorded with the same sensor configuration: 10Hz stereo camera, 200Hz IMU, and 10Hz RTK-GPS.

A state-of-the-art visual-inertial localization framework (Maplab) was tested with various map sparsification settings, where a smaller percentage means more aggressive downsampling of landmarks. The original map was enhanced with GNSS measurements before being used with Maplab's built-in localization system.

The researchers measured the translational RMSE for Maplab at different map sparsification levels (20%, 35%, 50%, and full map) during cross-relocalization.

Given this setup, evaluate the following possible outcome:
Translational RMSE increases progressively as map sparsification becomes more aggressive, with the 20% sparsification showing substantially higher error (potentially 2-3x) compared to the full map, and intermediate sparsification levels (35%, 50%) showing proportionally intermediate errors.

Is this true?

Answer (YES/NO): NO